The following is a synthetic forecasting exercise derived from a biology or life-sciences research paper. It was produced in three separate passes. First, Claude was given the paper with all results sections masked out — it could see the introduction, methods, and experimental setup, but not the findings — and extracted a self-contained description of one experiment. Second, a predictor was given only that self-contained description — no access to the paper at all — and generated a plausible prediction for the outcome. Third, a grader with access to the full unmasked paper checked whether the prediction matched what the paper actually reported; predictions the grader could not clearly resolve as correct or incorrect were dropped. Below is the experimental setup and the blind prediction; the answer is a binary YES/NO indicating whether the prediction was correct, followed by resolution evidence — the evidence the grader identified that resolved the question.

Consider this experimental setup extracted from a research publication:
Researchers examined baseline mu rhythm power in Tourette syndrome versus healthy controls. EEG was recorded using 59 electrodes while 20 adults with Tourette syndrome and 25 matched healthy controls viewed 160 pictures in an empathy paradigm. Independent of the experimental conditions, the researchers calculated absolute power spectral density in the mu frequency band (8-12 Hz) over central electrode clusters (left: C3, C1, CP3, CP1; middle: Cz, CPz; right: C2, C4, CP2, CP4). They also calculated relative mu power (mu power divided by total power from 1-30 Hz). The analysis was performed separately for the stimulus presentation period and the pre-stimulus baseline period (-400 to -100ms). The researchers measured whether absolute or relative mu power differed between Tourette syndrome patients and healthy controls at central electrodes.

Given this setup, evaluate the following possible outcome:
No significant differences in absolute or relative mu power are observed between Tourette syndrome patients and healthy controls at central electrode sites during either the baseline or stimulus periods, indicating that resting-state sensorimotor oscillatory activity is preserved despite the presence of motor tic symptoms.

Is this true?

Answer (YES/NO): YES